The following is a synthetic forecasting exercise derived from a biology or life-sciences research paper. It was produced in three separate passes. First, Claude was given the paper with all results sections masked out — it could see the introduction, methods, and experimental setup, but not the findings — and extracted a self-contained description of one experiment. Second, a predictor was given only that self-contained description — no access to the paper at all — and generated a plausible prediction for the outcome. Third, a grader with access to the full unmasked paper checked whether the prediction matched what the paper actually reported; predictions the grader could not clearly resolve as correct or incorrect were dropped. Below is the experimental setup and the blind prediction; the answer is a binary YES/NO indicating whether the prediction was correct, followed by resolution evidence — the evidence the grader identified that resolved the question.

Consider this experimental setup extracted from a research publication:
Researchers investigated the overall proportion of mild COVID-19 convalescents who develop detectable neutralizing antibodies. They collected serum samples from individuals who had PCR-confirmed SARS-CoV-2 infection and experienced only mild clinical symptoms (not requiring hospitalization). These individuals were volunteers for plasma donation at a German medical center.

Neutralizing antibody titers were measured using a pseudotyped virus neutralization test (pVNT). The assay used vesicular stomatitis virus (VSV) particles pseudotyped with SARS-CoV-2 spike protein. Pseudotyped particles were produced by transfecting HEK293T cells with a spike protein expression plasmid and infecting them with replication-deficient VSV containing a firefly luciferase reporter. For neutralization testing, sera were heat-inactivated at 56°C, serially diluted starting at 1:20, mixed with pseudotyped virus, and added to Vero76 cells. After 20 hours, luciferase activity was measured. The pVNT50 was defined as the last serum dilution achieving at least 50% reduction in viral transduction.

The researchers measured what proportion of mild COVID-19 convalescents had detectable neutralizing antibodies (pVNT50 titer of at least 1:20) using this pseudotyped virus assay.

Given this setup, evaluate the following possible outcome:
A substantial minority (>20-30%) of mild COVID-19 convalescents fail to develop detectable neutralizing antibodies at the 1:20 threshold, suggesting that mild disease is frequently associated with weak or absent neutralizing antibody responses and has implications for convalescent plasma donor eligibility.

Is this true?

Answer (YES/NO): NO